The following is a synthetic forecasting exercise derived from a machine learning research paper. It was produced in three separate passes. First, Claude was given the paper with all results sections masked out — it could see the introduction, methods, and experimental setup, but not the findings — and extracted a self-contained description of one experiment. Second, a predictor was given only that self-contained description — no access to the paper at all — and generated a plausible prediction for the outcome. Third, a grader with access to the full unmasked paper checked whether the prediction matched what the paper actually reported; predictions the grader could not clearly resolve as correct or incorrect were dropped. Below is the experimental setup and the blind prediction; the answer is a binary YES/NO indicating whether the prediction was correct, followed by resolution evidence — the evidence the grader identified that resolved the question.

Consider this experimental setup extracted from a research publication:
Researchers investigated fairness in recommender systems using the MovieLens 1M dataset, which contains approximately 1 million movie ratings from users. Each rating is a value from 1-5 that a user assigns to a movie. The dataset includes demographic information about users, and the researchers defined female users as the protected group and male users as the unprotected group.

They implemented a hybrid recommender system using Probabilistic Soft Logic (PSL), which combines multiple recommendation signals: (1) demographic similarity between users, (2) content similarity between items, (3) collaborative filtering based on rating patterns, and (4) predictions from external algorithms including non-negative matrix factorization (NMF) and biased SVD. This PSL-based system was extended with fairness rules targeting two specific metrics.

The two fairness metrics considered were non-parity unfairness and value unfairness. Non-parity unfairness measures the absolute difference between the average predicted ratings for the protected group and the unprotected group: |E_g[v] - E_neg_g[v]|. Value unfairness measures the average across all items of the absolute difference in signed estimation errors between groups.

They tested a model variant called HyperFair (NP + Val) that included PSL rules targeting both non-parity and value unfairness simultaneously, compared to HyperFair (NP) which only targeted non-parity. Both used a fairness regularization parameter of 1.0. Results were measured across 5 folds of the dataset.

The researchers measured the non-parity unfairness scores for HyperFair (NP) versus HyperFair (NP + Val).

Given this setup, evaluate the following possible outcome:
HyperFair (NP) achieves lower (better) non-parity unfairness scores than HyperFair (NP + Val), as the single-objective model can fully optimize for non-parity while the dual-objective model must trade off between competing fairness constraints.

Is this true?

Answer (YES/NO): YES